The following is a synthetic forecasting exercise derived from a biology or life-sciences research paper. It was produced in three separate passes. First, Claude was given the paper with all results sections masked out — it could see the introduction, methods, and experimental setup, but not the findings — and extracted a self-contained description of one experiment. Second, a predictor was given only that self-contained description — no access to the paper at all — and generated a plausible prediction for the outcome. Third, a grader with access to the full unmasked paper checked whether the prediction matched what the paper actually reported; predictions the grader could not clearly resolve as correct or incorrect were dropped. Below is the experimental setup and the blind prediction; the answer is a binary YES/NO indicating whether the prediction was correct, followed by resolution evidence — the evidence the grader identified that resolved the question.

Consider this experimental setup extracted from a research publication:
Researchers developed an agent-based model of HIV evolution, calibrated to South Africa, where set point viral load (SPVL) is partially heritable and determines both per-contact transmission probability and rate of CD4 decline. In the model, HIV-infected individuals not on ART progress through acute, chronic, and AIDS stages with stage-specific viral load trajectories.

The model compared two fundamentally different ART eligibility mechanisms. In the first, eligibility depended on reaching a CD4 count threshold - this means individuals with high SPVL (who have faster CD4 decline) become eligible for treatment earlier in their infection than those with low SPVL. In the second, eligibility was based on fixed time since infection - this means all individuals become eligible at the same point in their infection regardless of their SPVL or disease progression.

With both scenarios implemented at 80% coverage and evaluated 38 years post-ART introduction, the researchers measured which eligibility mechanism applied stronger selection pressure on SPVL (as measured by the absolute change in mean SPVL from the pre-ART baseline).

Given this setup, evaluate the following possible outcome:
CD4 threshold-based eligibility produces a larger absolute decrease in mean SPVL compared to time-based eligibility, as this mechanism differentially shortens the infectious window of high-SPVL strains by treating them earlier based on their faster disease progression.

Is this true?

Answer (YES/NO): NO